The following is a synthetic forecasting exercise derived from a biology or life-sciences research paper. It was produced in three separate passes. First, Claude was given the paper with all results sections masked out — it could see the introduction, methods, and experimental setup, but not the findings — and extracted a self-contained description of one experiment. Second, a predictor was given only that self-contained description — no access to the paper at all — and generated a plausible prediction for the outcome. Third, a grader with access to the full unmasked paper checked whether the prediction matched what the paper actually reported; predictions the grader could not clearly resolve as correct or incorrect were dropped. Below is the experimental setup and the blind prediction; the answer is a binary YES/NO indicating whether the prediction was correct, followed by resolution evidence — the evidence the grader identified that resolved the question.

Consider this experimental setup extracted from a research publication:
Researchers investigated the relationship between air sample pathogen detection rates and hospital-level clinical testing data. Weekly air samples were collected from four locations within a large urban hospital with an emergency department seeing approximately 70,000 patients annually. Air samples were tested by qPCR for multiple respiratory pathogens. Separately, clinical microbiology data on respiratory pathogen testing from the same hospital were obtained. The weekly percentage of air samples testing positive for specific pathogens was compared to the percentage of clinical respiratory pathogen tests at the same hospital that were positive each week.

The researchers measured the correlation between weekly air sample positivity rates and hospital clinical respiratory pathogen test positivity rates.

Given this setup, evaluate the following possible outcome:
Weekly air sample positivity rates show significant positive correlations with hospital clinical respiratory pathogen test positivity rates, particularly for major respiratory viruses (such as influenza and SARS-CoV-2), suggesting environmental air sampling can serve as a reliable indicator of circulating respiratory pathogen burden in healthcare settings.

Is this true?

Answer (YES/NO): YES